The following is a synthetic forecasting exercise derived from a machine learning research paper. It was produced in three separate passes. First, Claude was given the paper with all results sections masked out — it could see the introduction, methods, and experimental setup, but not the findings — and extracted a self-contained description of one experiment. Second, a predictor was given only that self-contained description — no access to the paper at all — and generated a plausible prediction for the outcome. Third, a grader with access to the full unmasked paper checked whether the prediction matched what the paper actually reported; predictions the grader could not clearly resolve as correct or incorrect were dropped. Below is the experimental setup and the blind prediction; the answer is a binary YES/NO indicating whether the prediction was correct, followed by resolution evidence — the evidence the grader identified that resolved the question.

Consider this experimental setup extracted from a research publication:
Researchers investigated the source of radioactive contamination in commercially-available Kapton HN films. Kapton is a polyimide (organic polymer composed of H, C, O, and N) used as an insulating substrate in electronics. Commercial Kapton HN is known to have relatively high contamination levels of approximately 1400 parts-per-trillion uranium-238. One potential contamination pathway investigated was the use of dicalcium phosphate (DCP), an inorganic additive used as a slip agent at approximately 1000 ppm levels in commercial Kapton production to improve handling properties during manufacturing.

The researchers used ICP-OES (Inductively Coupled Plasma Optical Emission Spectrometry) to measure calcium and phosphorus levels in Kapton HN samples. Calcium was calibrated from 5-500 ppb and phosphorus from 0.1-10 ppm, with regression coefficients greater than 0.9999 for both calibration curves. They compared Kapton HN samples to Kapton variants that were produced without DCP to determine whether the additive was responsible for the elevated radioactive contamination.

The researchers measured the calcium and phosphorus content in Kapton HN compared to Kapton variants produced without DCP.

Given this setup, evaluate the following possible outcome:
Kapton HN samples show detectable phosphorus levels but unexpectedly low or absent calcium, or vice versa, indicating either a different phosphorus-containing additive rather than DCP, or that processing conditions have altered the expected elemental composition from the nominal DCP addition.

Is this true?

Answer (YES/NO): NO